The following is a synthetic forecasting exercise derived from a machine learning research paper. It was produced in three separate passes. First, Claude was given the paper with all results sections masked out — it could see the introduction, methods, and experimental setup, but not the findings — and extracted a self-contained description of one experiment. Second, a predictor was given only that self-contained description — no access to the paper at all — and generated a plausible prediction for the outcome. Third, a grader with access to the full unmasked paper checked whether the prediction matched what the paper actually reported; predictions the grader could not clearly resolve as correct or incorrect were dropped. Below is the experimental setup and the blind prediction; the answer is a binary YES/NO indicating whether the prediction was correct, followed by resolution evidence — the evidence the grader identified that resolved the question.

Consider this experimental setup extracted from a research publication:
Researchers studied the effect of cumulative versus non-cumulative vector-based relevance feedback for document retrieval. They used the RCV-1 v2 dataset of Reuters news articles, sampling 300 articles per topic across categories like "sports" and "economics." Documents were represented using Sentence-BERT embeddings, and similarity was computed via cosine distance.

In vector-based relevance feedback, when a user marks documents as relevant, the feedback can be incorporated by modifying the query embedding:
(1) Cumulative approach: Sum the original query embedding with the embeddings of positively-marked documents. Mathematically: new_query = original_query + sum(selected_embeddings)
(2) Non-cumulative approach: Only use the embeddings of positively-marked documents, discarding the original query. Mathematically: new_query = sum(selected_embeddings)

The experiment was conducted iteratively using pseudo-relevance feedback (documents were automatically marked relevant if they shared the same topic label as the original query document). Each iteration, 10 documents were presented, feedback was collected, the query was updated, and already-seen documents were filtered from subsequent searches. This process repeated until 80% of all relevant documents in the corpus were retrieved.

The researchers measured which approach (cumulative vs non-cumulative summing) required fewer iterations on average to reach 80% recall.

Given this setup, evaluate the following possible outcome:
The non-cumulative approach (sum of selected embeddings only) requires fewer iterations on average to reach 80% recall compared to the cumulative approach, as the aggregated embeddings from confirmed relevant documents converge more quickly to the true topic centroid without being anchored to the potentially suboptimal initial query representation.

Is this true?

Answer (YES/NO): NO